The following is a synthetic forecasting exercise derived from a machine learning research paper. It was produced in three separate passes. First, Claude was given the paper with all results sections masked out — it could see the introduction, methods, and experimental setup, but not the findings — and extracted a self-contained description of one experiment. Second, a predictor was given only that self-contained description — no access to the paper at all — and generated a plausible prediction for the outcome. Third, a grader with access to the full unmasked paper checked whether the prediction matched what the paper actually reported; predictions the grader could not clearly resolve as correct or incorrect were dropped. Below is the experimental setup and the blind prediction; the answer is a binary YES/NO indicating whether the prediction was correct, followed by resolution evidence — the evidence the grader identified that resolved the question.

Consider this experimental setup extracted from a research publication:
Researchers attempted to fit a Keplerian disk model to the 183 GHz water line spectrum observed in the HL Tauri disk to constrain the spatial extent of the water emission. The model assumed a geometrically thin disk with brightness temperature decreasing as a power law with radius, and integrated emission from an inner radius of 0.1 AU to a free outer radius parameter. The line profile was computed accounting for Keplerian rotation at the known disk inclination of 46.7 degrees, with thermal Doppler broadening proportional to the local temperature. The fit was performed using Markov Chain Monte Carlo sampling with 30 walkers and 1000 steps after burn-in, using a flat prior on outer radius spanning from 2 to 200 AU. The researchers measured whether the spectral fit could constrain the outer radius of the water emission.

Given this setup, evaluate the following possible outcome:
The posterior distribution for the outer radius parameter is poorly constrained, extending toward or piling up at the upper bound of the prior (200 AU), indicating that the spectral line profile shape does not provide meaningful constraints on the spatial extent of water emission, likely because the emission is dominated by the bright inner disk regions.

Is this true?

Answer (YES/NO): YES